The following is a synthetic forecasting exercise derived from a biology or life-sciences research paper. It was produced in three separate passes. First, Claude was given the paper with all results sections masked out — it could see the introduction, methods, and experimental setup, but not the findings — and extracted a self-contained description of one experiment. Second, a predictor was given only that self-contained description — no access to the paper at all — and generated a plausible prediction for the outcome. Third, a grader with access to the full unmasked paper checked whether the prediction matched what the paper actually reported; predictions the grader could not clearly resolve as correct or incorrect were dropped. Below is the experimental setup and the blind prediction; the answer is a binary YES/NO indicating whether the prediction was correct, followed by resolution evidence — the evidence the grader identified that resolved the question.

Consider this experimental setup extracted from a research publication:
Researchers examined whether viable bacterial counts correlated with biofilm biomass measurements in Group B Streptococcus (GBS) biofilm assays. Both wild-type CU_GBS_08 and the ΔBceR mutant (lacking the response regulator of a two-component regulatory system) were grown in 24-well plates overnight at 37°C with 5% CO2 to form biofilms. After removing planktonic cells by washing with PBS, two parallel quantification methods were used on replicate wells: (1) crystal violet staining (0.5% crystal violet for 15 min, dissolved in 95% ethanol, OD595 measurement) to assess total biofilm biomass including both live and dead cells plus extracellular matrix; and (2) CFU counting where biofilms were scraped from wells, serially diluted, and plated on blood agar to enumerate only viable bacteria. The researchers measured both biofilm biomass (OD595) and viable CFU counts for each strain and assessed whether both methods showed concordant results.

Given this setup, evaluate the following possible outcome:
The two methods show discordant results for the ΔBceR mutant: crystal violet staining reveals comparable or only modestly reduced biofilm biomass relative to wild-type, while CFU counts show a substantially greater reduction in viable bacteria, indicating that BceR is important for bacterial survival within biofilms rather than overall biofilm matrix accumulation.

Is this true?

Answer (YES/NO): NO